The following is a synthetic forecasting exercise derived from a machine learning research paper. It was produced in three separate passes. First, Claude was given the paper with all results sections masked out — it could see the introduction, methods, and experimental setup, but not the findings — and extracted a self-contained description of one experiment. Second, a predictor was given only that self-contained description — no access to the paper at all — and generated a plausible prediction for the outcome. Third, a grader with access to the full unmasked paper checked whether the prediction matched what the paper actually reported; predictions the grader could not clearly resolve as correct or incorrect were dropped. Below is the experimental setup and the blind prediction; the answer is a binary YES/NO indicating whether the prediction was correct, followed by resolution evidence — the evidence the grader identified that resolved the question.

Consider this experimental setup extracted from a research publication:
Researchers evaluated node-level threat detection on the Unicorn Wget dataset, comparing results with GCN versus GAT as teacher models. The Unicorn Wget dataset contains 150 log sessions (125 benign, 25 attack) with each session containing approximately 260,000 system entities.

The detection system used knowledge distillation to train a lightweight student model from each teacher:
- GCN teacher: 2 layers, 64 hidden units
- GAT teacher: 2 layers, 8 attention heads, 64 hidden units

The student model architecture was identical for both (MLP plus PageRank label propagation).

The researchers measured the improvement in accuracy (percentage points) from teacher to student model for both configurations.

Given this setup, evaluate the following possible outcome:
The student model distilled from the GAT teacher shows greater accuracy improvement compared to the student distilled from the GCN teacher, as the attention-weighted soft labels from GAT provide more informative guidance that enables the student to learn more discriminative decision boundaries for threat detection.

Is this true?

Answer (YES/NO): YES